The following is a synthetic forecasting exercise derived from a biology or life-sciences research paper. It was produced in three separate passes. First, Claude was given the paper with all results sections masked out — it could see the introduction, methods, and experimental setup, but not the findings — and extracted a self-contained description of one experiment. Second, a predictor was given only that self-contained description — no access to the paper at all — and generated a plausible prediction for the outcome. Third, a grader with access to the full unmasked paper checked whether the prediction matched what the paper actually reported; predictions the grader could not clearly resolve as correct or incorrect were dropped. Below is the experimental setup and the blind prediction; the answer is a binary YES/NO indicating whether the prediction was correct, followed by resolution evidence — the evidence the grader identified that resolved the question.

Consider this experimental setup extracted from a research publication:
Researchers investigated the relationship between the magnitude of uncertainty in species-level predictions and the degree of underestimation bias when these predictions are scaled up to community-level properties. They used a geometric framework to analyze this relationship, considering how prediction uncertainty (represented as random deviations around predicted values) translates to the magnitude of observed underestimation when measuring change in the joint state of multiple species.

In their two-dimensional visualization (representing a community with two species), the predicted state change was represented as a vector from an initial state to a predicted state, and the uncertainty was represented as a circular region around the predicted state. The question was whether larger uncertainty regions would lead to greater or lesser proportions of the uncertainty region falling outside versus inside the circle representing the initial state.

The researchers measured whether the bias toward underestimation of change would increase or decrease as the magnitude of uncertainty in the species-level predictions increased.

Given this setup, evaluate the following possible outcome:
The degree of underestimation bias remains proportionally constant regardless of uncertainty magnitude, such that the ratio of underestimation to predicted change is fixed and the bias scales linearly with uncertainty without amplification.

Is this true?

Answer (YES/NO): NO